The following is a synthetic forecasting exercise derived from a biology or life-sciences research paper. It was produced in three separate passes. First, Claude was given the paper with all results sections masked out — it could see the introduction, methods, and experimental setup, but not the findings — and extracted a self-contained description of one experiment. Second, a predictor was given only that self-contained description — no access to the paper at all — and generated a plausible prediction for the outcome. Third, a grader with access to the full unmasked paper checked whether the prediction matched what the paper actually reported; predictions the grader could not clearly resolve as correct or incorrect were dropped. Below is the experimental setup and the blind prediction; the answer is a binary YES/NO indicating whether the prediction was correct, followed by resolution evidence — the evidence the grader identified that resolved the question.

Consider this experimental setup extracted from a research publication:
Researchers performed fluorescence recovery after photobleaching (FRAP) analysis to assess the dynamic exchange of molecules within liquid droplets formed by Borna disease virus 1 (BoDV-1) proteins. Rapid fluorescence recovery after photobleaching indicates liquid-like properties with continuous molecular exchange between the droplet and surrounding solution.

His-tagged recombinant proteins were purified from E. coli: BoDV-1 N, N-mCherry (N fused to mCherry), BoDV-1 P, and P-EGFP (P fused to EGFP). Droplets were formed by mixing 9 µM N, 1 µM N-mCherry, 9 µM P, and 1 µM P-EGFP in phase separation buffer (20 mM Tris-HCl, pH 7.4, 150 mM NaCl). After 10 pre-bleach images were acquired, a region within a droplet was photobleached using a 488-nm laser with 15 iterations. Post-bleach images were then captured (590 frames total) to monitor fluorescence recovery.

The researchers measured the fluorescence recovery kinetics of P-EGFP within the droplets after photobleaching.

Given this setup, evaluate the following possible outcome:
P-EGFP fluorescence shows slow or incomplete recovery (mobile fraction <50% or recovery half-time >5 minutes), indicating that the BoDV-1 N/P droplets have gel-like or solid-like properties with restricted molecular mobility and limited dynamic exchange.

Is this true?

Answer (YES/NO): NO